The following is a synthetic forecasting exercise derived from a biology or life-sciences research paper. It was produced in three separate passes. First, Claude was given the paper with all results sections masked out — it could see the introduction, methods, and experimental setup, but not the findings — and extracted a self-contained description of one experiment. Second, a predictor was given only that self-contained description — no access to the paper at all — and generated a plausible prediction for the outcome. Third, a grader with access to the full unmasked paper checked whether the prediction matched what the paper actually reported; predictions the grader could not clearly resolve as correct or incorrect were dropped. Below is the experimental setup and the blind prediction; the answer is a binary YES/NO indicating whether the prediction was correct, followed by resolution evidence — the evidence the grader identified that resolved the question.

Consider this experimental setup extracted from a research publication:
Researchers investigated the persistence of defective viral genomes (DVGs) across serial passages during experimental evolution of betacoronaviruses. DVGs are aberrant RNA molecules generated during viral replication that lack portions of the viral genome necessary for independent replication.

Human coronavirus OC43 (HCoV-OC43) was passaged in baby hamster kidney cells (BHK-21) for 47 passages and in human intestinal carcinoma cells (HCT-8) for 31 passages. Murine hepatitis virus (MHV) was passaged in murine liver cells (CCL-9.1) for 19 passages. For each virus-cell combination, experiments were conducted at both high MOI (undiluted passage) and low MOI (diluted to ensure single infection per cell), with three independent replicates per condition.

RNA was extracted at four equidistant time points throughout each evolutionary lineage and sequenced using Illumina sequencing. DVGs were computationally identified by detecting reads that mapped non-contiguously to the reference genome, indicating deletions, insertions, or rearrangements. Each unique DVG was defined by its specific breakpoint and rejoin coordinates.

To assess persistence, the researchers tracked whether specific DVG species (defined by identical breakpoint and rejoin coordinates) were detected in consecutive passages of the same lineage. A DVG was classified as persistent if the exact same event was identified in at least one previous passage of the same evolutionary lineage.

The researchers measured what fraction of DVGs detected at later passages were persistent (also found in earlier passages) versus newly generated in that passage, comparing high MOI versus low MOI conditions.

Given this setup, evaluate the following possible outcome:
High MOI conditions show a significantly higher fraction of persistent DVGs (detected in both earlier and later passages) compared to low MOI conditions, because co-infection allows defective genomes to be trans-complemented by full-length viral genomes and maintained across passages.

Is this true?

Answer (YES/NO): NO